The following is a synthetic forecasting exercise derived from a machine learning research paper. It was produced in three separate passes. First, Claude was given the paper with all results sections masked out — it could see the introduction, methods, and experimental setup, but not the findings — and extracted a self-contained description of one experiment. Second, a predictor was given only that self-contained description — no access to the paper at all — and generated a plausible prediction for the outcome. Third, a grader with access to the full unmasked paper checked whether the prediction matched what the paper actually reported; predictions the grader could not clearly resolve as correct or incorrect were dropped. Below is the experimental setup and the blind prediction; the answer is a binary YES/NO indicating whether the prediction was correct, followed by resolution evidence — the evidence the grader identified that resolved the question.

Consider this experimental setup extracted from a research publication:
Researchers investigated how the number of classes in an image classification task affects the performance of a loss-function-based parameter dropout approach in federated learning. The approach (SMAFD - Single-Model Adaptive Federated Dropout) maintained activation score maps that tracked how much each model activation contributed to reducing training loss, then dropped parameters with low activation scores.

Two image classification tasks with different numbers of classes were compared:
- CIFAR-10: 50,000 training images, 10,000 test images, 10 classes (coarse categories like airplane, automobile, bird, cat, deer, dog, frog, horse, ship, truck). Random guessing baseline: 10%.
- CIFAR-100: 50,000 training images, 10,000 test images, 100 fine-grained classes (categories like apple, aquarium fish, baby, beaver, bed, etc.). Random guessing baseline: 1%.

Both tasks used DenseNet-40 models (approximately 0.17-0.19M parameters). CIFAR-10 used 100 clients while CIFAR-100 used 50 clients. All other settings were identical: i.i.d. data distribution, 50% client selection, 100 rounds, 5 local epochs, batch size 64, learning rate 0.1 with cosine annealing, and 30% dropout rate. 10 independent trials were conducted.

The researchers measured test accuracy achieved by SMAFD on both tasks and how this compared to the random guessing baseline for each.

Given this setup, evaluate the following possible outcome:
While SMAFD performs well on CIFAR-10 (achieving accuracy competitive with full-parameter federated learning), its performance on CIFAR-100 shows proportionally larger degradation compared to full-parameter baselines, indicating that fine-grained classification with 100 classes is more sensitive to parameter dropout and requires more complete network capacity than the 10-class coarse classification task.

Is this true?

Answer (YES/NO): NO